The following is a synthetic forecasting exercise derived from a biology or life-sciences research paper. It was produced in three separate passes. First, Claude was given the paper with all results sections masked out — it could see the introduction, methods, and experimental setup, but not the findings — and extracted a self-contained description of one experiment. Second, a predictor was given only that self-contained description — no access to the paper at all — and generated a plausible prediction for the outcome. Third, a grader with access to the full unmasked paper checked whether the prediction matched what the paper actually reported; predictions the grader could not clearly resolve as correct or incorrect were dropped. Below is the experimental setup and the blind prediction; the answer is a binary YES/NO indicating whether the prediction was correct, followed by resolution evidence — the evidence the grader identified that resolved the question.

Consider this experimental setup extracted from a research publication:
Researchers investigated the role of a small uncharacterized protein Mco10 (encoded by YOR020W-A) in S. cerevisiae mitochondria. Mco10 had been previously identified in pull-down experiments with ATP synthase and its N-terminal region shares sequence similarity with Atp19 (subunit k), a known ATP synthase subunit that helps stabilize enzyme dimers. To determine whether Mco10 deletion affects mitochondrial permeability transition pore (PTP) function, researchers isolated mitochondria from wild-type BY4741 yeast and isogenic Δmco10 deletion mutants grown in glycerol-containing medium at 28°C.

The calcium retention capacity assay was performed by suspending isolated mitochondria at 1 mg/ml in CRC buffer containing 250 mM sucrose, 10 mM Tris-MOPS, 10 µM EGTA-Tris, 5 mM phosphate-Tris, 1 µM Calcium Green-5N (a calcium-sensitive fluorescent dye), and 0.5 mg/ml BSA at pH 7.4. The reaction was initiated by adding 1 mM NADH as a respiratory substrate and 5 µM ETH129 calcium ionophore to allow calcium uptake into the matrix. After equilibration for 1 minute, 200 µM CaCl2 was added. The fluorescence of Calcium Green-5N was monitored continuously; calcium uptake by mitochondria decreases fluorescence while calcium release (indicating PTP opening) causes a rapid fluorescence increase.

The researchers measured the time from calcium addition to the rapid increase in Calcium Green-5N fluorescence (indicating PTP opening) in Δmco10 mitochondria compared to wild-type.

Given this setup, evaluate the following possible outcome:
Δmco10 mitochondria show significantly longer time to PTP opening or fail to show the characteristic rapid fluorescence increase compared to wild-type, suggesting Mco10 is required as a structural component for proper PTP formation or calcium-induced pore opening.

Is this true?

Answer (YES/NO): YES